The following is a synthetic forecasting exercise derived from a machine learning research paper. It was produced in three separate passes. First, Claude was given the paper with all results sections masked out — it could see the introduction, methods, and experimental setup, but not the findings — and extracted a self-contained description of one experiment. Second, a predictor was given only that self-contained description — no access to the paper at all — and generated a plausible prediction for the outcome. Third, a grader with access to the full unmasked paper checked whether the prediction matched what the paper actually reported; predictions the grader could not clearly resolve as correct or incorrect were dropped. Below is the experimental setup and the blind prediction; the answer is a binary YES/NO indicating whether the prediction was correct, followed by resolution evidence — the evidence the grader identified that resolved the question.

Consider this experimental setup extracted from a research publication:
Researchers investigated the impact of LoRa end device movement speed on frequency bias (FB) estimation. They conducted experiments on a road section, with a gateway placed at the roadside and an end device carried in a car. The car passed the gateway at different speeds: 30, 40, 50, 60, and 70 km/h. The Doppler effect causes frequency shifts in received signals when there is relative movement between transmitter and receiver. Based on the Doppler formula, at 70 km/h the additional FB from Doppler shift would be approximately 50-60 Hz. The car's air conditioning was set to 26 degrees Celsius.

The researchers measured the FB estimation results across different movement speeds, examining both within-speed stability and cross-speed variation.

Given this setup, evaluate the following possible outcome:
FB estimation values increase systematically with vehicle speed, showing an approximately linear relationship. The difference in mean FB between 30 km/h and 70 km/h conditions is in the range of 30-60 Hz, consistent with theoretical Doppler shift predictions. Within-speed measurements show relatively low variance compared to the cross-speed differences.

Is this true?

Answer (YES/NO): NO